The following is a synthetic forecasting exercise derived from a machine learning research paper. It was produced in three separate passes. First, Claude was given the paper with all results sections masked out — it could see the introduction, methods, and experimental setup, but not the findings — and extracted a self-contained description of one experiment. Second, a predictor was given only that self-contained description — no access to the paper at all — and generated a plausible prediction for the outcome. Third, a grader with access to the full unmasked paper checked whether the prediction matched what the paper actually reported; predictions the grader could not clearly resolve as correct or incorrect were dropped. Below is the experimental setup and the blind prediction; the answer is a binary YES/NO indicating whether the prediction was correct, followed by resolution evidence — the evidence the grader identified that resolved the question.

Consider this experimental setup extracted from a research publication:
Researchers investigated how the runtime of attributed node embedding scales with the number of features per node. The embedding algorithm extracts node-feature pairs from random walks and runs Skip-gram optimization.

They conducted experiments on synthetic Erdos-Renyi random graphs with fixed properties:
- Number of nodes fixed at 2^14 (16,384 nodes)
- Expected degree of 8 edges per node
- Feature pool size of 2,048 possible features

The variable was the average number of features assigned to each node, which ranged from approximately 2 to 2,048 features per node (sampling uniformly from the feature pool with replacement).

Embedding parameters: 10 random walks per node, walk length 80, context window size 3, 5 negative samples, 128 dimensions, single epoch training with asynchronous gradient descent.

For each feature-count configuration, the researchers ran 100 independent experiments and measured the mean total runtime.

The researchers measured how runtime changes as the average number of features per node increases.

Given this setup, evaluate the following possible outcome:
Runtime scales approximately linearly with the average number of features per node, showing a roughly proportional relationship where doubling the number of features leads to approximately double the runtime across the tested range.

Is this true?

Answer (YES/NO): YES